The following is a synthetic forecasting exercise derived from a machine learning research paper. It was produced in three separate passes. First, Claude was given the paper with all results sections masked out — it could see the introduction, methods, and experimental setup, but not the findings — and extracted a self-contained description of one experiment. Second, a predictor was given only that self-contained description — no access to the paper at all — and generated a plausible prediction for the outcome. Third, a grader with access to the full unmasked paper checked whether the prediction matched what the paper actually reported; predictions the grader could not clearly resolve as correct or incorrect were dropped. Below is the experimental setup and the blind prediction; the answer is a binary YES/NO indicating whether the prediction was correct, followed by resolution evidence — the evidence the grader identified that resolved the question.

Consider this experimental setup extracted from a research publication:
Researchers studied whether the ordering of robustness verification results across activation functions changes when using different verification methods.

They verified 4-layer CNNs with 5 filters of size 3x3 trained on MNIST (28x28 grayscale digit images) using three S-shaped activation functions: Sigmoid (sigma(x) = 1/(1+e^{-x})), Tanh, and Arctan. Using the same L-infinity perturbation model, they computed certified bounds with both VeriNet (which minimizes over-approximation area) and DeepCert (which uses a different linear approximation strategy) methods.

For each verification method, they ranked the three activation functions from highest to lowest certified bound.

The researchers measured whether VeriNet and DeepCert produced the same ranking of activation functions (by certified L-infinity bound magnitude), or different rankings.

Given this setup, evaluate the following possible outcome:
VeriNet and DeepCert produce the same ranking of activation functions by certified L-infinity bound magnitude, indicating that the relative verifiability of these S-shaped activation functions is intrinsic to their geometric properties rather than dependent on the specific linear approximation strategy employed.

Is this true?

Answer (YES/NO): YES